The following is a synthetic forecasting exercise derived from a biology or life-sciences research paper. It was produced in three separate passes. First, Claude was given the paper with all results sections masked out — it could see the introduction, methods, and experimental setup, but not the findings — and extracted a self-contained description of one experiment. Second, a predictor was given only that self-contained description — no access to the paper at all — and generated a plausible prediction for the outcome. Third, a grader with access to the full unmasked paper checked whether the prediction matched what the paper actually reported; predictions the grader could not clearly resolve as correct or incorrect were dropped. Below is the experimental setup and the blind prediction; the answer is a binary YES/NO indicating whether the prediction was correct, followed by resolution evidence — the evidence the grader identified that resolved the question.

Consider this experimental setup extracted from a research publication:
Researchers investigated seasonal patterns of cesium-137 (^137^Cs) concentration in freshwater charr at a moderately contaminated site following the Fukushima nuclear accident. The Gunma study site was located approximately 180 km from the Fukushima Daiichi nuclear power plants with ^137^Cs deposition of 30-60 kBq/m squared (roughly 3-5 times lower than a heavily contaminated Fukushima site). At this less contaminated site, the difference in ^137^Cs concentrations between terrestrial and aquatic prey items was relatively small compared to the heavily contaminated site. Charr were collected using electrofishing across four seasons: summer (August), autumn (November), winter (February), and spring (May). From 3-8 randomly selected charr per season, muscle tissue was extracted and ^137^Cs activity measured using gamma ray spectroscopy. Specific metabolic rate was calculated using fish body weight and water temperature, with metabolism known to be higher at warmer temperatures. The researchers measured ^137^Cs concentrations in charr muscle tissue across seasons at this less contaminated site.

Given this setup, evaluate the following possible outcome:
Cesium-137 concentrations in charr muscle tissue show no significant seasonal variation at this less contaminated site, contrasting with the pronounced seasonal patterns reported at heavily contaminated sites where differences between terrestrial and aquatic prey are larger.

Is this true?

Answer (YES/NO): NO